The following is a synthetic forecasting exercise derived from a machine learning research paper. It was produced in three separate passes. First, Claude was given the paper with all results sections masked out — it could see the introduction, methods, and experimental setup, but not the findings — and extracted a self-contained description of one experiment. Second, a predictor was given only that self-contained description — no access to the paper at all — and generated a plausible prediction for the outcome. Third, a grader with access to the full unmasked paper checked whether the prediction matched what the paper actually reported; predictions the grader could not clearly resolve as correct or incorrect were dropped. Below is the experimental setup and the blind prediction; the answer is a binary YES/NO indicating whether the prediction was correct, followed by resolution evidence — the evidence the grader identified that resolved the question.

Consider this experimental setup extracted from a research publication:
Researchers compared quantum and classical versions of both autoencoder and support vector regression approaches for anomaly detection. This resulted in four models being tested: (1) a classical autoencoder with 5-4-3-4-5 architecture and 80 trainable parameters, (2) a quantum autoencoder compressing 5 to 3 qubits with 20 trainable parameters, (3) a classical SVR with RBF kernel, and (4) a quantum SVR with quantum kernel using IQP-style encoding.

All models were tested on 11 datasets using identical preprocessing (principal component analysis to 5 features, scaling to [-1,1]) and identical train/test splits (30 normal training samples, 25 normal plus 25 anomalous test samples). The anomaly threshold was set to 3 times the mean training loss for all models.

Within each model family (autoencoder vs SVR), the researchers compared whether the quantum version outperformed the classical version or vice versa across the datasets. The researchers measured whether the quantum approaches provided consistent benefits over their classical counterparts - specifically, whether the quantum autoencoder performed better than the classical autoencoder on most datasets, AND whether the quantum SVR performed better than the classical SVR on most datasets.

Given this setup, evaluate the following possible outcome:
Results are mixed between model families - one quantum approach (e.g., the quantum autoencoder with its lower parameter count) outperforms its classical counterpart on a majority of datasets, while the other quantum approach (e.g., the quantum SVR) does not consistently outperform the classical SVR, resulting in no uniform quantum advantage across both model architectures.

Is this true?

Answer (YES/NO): NO